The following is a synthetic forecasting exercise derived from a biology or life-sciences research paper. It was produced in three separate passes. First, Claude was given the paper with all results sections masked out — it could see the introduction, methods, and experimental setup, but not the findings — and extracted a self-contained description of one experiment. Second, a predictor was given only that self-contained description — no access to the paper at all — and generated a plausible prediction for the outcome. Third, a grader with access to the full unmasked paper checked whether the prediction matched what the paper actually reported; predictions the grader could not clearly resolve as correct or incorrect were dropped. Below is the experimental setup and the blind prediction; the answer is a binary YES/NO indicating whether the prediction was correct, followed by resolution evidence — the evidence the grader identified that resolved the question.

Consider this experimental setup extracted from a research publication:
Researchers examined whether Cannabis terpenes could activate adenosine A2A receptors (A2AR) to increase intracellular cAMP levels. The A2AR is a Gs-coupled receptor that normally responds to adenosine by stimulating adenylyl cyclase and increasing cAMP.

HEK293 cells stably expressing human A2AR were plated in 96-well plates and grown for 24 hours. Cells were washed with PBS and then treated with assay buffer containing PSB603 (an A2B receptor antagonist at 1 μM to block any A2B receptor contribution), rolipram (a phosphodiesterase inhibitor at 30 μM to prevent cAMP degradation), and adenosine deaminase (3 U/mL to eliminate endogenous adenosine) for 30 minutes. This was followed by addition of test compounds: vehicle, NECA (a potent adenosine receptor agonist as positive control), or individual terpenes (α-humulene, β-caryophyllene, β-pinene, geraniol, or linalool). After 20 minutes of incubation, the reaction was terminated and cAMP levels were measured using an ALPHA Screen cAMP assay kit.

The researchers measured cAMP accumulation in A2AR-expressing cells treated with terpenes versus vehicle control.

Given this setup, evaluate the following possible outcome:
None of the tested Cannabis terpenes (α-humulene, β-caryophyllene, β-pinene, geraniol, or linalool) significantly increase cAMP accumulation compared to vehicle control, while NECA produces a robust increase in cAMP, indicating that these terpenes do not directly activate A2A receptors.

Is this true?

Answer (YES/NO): NO